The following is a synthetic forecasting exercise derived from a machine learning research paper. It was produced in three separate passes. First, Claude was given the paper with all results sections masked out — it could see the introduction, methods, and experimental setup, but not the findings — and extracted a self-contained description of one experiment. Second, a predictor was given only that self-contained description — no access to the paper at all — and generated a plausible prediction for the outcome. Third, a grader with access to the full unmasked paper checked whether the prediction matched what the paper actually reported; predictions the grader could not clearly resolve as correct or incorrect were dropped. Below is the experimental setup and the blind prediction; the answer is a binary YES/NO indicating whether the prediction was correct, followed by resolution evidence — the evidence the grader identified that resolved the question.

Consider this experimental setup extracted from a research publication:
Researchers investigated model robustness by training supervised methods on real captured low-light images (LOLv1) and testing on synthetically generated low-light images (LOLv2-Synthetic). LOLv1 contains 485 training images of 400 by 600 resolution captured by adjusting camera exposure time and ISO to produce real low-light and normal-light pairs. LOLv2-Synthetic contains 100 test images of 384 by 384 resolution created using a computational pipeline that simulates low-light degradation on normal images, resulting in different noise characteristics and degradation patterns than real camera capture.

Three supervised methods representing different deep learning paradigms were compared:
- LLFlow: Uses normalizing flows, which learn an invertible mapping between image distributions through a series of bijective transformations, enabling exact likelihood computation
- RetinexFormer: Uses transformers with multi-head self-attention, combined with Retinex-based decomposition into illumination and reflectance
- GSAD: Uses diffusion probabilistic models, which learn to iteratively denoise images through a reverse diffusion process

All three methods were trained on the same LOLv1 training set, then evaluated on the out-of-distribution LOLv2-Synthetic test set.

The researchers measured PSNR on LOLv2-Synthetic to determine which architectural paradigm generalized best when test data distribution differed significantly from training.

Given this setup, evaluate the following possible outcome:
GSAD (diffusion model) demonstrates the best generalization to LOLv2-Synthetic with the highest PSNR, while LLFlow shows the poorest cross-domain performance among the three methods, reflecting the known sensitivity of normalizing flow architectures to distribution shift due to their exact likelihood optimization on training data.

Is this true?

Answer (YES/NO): NO